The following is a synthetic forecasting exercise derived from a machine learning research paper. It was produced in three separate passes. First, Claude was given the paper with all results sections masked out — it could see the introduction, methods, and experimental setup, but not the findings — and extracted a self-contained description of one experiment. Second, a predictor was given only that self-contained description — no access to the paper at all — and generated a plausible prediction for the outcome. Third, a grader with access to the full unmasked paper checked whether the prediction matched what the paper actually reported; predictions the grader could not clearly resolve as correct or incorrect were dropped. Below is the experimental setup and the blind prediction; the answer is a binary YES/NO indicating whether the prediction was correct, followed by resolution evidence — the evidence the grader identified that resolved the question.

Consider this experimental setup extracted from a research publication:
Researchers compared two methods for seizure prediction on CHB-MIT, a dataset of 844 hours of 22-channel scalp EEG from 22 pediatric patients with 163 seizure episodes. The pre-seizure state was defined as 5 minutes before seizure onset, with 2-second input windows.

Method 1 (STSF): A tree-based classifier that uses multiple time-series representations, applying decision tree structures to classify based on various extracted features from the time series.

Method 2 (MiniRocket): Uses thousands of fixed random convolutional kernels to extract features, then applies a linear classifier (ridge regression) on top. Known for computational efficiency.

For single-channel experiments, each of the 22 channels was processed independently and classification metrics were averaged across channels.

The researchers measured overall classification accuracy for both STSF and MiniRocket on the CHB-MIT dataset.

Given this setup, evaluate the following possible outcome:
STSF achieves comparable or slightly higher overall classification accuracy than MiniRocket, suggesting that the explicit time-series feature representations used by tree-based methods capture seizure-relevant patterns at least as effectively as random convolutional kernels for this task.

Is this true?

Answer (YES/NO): YES